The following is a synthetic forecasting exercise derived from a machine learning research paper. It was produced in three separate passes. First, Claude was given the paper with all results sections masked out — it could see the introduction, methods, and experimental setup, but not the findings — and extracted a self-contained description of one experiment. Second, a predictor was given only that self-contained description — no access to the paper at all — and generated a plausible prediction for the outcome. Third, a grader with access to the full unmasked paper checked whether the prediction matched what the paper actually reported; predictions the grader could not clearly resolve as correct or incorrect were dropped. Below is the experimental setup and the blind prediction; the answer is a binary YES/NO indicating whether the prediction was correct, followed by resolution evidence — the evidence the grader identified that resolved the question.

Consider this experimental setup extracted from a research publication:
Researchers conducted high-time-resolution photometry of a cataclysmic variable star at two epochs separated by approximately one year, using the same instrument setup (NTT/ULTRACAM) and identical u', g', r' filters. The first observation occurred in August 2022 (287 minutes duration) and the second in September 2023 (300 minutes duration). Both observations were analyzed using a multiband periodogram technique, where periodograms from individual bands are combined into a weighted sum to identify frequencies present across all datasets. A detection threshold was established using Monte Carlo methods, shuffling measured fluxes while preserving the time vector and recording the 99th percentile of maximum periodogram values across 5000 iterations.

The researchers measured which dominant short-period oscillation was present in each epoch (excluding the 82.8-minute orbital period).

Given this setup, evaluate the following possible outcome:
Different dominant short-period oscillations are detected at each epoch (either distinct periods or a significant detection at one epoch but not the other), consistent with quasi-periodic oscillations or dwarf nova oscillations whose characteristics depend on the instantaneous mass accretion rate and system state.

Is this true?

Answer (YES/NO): NO